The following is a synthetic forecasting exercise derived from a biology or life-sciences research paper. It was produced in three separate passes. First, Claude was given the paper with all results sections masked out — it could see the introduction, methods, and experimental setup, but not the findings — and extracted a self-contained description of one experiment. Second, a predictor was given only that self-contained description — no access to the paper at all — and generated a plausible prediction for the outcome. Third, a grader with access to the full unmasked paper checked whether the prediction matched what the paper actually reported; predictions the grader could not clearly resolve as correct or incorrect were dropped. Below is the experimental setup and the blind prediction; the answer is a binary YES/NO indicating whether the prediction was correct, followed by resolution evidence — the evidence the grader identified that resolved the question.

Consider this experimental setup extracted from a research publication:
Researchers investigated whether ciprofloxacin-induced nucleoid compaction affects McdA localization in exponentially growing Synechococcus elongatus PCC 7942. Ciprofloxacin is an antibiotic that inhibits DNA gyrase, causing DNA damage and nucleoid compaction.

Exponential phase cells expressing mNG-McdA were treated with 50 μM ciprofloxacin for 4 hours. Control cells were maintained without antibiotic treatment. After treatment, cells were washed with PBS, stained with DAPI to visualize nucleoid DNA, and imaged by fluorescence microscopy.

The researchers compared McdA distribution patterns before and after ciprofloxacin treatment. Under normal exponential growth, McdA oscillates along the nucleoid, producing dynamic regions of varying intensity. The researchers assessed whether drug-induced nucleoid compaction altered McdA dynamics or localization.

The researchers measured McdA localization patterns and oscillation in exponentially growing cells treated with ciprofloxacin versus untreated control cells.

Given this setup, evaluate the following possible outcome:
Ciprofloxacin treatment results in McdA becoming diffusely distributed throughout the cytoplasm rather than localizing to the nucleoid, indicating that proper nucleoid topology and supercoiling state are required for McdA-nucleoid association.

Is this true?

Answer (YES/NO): NO